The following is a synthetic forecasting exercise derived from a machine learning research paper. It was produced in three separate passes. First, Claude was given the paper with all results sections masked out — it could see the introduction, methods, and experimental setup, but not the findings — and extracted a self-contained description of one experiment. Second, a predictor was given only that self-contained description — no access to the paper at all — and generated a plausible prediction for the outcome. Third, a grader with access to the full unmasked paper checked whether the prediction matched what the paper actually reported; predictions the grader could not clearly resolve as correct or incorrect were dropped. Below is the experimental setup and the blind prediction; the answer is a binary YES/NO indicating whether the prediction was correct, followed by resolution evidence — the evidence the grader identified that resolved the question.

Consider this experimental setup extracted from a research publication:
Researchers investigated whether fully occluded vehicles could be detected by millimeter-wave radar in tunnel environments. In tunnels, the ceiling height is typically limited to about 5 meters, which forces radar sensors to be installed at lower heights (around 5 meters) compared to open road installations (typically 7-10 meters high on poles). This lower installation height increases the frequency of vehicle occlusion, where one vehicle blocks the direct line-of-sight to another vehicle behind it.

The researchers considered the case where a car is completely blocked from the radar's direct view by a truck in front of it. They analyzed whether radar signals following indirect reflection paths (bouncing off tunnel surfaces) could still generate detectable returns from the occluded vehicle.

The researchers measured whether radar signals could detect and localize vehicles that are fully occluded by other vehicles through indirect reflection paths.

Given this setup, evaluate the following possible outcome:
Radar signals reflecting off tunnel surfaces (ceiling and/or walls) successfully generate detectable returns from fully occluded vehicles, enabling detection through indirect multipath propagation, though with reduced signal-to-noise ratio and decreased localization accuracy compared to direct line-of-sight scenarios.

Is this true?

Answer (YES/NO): YES